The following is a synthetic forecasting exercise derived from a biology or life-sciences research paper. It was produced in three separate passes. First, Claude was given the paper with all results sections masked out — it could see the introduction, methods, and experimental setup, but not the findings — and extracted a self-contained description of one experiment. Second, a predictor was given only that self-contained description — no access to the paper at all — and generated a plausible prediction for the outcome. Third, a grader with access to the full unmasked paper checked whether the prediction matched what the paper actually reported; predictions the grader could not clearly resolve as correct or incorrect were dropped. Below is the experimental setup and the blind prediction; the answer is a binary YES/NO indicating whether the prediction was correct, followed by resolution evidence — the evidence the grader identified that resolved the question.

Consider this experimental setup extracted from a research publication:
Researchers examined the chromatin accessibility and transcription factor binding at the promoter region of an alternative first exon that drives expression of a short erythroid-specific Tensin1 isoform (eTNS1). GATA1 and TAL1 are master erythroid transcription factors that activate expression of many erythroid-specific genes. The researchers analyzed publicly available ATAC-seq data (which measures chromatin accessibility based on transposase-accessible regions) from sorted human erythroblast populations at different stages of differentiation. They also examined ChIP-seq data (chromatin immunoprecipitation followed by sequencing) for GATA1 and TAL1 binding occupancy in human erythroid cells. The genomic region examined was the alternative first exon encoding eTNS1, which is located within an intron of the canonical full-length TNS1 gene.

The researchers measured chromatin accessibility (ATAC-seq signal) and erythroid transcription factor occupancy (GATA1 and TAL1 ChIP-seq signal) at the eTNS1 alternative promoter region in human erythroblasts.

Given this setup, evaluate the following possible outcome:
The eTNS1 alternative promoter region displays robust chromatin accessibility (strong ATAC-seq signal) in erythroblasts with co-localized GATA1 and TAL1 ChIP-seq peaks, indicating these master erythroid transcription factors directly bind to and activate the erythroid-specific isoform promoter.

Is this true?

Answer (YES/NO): YES